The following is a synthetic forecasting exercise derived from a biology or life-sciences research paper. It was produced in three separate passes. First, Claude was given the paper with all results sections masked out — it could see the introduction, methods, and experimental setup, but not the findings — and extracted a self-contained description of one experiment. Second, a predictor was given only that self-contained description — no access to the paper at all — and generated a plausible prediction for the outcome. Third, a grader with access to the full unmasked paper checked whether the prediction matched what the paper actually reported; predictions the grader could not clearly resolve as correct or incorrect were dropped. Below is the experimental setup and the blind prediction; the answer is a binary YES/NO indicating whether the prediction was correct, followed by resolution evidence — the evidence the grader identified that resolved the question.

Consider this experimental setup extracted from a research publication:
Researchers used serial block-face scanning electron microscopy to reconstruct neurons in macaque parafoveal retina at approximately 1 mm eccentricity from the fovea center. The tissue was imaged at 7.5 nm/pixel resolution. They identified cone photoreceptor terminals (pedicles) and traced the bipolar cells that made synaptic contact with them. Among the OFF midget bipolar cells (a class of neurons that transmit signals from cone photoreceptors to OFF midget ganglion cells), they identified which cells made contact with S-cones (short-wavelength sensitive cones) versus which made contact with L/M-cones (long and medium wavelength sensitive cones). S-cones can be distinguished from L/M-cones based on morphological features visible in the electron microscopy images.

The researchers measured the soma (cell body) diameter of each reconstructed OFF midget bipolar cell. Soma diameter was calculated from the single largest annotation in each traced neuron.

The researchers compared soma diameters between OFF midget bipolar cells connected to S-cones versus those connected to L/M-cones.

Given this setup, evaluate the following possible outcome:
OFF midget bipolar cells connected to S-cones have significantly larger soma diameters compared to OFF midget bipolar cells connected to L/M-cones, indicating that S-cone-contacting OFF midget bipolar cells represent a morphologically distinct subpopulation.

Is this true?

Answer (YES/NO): NO